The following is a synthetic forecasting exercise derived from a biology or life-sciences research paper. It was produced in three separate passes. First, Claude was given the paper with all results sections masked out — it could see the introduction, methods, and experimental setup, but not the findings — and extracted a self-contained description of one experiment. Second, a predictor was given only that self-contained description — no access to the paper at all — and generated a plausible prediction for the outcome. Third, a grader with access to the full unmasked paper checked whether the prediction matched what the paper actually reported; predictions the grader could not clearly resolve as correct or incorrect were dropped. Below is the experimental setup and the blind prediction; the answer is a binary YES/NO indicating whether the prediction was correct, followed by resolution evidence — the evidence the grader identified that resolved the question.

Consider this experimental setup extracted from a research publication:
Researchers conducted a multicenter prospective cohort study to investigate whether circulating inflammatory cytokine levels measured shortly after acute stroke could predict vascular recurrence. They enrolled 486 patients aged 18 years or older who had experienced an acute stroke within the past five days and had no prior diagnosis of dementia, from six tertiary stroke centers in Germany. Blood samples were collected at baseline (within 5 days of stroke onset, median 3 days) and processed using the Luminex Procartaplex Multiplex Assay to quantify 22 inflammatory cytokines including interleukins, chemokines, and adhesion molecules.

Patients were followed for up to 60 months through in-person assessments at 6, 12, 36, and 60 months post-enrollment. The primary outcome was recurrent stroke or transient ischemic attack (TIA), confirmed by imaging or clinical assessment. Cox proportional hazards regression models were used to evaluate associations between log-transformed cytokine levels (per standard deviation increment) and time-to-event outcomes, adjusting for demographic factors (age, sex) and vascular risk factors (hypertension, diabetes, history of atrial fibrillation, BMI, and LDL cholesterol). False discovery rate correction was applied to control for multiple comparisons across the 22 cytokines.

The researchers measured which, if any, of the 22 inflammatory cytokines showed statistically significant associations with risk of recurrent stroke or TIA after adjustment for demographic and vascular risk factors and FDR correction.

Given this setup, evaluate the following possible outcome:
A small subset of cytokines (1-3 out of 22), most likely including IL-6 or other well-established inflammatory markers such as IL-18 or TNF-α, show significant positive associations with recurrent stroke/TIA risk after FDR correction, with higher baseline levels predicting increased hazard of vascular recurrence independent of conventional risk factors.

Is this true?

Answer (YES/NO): NO